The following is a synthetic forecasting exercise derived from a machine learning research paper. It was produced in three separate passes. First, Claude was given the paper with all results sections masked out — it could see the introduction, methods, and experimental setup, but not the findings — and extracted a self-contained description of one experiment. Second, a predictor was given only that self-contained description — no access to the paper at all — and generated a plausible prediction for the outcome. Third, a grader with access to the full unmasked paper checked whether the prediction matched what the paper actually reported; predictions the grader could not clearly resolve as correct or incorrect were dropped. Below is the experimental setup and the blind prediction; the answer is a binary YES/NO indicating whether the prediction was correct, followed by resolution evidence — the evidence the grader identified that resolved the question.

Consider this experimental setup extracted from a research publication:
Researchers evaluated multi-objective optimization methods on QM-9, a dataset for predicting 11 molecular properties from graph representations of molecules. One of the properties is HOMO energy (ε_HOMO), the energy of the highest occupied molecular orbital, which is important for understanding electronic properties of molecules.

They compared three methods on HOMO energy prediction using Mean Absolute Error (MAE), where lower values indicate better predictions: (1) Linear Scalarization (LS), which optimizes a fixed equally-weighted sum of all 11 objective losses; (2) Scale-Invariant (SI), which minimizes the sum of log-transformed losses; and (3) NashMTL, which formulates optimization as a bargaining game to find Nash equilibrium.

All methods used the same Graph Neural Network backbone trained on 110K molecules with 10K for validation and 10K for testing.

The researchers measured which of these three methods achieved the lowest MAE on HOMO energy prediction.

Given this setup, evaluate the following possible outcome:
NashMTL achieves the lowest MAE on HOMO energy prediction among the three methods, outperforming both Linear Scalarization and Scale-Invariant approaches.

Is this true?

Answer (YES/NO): NO